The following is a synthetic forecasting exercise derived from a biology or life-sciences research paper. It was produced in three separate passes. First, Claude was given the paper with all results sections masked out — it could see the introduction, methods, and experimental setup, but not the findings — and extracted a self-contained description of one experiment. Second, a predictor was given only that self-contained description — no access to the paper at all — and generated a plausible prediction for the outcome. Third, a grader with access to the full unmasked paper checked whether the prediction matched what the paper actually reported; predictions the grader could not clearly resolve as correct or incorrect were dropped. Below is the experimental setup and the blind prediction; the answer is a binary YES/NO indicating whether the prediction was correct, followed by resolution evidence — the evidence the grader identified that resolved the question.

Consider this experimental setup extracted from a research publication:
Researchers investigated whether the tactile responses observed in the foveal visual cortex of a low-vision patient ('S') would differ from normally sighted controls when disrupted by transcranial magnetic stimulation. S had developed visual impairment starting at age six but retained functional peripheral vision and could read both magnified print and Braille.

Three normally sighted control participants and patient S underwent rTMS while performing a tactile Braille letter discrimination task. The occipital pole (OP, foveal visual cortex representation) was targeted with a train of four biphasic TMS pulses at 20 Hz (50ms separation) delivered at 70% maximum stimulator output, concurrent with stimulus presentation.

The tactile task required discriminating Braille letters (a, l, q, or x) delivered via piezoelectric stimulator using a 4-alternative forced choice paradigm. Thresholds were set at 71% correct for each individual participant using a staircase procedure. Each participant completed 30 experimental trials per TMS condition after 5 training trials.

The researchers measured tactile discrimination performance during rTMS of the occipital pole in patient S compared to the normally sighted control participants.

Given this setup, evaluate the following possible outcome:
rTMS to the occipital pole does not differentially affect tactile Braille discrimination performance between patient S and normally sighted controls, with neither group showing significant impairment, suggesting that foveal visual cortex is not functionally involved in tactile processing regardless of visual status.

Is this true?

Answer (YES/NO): NO